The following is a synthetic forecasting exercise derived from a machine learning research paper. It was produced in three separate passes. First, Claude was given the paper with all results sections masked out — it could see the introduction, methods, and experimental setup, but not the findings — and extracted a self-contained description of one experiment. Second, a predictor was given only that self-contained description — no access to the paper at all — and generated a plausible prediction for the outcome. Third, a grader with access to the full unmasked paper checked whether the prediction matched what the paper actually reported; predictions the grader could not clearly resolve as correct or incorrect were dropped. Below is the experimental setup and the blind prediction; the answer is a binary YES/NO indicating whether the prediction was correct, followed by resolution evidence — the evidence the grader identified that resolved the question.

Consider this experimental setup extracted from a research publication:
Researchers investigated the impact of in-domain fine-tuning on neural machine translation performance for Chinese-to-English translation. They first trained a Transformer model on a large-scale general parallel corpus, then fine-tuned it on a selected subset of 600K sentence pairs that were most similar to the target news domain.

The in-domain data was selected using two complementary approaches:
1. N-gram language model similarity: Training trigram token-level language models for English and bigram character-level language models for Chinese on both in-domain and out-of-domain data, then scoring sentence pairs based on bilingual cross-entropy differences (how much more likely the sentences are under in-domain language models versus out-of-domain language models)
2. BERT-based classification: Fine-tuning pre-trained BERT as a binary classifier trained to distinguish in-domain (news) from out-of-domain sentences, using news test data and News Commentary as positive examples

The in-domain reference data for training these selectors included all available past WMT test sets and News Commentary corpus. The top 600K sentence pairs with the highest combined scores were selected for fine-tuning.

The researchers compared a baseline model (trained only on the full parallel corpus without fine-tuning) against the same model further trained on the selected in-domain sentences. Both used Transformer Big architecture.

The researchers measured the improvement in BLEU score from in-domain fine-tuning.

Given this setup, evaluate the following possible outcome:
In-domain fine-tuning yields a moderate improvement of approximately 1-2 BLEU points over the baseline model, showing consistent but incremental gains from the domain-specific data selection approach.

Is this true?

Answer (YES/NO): NO